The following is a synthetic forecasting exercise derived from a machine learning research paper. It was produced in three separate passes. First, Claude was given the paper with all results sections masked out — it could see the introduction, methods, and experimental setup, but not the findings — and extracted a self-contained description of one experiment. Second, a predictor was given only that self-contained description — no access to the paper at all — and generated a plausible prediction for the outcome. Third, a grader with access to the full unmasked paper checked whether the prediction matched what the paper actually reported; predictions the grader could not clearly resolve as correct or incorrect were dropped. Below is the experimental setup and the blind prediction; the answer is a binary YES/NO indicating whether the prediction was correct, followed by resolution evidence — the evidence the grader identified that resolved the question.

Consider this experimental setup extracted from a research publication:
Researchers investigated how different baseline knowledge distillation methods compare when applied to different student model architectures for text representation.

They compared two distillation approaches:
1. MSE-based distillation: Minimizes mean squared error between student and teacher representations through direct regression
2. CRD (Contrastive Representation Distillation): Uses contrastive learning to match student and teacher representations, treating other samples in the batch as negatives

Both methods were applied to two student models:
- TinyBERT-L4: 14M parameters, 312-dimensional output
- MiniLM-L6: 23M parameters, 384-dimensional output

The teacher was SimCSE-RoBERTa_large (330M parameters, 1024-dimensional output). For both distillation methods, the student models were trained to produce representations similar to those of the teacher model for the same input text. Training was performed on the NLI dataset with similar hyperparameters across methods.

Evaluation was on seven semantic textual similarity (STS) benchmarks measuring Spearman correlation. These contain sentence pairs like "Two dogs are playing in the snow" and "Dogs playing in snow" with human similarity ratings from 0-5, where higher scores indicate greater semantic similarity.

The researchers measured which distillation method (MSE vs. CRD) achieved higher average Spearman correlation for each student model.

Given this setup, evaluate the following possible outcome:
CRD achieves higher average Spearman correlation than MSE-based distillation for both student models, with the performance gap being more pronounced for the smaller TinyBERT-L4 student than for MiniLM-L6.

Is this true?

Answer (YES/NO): NO